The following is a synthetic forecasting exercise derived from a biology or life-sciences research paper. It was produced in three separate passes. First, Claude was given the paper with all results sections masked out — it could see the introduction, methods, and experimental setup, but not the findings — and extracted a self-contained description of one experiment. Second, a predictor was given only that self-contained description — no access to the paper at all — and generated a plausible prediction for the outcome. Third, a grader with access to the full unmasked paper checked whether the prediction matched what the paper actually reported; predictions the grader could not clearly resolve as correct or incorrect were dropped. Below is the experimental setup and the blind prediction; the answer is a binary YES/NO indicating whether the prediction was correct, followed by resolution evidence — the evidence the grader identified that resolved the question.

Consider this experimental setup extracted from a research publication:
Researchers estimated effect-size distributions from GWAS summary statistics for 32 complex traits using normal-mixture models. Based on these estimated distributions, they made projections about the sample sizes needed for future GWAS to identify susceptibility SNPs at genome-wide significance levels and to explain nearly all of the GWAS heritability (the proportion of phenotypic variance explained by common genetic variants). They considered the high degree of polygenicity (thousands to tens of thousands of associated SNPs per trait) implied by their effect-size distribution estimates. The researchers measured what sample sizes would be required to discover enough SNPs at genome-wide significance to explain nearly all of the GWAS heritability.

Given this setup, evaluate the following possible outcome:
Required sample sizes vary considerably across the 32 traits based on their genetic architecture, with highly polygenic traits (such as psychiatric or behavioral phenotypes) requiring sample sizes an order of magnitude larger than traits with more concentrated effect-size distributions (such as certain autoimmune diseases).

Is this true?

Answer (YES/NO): YES